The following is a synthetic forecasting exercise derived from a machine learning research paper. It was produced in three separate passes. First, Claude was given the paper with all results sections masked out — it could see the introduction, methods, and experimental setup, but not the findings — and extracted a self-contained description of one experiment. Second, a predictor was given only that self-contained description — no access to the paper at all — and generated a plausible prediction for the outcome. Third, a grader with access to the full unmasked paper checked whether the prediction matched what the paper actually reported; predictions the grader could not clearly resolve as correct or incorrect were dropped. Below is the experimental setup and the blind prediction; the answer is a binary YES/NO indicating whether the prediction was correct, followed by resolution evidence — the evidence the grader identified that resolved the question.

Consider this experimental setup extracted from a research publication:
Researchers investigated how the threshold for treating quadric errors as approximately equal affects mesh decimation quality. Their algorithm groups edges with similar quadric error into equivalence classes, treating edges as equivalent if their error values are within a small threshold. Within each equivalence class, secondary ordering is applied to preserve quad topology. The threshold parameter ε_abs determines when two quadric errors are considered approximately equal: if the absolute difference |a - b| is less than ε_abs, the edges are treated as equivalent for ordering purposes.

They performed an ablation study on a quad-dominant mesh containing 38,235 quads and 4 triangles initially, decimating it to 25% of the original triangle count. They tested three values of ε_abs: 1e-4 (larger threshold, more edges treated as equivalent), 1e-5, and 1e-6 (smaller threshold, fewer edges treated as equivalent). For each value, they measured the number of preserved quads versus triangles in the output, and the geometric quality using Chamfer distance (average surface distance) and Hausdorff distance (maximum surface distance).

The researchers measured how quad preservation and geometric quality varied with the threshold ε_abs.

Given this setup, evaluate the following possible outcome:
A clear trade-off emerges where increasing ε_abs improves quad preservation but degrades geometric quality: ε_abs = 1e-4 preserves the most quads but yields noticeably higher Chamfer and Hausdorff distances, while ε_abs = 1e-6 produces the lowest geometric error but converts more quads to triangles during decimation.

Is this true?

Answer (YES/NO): NO